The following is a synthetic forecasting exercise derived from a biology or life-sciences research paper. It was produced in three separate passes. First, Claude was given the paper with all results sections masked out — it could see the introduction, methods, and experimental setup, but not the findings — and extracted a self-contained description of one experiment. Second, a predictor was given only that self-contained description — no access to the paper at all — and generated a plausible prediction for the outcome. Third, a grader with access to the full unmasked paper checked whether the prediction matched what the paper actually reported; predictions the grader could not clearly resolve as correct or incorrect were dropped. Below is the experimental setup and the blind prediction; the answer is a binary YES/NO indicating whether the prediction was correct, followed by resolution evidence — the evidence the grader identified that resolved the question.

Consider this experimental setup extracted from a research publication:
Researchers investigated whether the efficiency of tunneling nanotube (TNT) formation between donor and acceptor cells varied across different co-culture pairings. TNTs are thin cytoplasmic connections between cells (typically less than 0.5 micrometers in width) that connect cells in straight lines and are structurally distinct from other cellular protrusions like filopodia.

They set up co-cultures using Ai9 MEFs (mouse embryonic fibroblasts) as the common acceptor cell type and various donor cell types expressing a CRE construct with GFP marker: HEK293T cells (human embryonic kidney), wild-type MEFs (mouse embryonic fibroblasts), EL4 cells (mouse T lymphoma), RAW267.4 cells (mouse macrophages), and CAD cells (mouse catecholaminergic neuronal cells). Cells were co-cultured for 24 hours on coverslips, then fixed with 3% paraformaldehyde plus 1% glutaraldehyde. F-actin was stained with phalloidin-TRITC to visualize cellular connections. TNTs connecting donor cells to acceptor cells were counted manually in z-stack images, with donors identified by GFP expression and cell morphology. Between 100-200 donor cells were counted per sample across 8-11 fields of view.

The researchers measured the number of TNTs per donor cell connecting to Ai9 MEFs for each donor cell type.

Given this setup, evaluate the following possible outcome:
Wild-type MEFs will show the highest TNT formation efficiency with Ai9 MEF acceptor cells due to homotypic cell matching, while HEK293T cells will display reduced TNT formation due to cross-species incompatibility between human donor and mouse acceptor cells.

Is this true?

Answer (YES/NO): NO